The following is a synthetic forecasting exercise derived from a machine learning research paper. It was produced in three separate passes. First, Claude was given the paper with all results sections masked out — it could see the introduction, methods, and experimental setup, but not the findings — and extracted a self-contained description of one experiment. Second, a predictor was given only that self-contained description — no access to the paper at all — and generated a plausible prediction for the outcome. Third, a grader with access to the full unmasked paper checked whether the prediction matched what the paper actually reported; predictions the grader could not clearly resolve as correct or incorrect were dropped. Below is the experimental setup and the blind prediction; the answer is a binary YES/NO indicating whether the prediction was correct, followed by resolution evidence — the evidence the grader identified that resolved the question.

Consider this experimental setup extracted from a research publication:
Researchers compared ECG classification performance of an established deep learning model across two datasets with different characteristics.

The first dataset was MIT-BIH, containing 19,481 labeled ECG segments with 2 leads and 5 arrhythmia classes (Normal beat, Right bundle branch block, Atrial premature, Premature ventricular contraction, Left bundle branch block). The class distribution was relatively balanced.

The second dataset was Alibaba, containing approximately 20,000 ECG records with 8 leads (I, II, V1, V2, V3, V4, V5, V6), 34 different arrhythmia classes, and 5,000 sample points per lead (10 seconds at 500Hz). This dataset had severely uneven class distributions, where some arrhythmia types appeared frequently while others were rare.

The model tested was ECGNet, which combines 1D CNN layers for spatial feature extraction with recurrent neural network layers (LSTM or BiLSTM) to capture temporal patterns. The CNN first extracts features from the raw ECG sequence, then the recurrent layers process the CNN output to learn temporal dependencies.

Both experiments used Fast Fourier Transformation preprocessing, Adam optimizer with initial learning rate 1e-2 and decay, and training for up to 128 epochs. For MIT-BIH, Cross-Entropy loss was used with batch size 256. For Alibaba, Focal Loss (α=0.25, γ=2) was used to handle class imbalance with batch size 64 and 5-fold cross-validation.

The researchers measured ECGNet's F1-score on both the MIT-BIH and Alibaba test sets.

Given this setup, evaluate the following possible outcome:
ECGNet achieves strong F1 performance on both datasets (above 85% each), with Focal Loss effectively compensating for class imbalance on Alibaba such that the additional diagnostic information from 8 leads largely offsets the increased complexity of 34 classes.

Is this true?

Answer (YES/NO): NO